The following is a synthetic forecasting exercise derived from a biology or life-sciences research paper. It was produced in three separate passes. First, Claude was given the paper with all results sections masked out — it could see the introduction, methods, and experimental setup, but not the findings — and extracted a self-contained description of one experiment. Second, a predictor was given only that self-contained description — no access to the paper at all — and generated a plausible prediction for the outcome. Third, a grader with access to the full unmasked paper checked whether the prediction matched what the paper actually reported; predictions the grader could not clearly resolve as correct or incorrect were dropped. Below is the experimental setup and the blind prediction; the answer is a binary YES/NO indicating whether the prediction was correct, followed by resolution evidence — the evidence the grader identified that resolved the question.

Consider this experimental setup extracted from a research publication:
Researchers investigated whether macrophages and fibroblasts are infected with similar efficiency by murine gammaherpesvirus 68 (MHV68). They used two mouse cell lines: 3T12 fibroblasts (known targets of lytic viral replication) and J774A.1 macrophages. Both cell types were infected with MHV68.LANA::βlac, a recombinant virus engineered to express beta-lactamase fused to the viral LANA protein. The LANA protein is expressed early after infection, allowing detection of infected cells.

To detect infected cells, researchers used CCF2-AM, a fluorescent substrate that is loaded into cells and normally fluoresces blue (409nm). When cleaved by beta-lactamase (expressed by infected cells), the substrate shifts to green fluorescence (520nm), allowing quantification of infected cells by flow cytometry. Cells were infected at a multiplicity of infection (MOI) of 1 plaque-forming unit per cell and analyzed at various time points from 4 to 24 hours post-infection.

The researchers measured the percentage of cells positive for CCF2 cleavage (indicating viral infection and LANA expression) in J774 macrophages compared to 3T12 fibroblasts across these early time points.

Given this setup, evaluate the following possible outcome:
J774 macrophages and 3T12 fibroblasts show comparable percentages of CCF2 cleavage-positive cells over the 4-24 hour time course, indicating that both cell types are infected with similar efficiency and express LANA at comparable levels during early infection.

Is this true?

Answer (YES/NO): NO